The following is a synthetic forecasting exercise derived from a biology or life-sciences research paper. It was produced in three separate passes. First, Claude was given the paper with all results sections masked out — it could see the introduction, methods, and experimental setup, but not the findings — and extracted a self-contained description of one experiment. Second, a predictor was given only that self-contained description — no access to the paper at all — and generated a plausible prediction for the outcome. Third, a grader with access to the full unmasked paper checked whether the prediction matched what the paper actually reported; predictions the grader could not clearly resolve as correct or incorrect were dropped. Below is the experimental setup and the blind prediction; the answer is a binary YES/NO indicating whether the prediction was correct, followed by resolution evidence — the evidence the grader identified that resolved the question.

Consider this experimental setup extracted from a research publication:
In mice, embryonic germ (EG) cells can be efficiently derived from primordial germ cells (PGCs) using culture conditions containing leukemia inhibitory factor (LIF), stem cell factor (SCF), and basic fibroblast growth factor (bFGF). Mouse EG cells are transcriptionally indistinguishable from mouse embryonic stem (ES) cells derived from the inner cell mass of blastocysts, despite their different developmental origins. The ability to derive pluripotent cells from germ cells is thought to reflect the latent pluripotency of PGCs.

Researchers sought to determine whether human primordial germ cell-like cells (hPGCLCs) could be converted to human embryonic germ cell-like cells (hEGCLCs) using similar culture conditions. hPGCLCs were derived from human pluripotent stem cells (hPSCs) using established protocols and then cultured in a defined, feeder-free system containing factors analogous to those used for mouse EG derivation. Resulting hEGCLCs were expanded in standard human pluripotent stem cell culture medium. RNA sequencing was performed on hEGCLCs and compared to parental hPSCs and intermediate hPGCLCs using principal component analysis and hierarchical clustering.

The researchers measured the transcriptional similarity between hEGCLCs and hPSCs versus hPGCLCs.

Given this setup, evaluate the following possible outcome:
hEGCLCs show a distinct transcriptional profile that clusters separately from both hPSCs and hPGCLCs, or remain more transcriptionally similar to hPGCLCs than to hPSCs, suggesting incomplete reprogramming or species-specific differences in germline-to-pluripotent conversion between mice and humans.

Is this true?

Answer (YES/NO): NO